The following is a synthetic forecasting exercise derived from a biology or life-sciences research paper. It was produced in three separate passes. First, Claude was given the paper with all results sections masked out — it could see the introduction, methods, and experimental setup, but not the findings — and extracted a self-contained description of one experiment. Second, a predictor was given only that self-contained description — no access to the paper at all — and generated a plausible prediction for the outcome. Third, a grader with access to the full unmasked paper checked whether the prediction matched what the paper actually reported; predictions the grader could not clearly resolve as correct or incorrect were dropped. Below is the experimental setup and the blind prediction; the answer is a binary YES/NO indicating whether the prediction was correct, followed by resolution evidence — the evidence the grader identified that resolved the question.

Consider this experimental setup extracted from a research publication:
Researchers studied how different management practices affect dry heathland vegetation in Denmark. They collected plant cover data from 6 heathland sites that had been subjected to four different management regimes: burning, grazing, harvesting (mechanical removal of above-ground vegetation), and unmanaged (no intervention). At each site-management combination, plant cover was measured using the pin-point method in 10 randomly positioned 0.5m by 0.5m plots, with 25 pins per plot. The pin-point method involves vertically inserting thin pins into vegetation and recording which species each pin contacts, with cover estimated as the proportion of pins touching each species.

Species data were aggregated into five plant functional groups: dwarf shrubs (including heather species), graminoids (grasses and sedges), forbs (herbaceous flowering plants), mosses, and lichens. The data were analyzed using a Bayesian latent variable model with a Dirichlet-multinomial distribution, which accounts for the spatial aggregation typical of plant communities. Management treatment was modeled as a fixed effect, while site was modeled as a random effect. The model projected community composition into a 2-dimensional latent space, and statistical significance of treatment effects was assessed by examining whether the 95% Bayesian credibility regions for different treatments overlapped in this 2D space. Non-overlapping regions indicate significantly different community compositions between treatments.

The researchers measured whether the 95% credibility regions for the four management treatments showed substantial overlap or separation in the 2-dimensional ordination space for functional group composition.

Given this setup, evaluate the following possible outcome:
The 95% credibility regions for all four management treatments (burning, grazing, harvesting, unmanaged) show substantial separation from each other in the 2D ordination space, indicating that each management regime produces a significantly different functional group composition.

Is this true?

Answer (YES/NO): YES